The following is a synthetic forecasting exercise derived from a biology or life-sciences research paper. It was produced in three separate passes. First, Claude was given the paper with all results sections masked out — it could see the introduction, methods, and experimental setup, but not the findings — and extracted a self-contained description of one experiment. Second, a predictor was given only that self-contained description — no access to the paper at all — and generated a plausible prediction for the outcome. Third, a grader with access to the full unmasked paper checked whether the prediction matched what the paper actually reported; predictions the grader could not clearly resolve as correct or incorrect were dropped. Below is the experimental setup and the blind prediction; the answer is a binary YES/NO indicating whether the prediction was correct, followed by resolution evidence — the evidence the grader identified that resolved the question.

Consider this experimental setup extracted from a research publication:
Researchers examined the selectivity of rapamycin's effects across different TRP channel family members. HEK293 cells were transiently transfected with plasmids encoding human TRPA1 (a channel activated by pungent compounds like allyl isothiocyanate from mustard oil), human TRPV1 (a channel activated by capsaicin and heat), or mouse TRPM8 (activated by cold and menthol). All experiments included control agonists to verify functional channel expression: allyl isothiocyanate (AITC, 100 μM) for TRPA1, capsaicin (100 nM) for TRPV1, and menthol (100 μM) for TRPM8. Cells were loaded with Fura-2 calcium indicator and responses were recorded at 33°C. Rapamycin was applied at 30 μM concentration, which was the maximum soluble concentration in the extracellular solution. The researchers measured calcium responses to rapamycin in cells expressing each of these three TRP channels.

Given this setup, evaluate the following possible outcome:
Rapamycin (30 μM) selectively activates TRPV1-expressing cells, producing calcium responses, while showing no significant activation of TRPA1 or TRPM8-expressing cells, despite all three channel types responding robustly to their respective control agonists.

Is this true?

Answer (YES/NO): NO